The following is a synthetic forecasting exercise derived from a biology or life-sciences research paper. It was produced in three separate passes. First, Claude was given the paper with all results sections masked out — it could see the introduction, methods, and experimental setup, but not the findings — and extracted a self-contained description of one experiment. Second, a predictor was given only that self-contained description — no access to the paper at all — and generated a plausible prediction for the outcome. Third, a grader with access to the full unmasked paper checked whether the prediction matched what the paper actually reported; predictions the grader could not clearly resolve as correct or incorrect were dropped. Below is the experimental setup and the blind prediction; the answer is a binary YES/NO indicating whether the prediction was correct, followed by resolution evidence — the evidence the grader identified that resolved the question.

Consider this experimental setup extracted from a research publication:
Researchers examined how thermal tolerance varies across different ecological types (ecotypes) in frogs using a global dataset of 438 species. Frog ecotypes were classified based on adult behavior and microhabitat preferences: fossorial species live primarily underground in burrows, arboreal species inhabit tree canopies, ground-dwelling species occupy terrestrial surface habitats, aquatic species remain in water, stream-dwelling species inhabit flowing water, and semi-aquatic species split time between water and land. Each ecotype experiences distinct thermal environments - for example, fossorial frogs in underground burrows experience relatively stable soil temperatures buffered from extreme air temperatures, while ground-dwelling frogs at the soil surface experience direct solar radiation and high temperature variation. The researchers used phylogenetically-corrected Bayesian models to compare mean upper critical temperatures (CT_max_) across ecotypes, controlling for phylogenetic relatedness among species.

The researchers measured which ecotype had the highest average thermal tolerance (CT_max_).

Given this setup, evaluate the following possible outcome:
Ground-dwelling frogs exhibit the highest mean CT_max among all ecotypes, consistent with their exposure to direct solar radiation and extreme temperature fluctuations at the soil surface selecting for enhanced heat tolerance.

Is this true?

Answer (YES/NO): NO